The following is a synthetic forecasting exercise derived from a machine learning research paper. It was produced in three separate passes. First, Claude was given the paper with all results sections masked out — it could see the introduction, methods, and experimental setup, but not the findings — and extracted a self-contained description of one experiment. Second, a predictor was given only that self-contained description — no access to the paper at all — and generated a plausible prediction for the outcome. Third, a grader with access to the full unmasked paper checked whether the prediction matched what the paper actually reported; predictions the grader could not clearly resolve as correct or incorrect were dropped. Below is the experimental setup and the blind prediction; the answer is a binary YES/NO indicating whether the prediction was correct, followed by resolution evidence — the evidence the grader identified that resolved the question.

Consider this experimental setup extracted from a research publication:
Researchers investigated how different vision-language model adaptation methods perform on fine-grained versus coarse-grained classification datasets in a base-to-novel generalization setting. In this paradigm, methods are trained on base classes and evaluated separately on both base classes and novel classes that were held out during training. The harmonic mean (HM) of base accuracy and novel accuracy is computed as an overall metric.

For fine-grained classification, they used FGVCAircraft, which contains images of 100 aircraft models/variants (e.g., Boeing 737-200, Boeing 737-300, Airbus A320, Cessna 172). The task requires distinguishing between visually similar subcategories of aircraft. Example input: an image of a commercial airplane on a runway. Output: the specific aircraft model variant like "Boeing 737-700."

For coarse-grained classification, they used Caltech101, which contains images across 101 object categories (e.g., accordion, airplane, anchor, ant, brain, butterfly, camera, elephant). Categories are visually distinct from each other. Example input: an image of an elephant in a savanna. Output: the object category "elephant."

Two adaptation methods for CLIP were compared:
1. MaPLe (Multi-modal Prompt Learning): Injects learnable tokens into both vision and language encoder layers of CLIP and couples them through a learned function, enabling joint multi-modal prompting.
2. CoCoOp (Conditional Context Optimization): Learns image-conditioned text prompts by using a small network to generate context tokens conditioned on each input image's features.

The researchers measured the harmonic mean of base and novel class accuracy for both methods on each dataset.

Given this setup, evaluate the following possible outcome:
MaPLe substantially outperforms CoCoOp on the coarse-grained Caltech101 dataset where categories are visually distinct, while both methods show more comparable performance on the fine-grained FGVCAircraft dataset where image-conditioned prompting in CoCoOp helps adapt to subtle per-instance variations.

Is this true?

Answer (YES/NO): NO